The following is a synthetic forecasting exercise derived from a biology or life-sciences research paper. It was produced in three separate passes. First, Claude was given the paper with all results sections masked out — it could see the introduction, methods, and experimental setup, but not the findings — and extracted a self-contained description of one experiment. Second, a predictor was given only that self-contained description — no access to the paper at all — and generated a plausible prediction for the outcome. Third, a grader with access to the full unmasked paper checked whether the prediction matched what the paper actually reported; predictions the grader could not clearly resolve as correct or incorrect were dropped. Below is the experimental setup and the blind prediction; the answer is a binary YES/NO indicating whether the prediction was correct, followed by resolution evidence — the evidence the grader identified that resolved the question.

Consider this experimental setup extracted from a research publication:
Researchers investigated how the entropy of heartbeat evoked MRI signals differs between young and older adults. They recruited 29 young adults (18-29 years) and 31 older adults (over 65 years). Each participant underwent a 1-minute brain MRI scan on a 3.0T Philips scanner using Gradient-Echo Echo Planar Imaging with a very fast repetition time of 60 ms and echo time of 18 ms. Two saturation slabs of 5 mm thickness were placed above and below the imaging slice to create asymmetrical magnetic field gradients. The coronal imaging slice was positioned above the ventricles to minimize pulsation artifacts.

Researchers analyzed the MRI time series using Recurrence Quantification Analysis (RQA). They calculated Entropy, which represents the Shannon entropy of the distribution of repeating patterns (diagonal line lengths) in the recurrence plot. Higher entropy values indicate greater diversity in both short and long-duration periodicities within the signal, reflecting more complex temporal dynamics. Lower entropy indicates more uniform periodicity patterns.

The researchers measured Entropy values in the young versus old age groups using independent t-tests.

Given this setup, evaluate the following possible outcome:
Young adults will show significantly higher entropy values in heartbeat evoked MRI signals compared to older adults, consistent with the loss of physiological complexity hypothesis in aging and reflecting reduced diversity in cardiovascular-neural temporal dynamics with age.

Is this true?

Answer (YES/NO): NO